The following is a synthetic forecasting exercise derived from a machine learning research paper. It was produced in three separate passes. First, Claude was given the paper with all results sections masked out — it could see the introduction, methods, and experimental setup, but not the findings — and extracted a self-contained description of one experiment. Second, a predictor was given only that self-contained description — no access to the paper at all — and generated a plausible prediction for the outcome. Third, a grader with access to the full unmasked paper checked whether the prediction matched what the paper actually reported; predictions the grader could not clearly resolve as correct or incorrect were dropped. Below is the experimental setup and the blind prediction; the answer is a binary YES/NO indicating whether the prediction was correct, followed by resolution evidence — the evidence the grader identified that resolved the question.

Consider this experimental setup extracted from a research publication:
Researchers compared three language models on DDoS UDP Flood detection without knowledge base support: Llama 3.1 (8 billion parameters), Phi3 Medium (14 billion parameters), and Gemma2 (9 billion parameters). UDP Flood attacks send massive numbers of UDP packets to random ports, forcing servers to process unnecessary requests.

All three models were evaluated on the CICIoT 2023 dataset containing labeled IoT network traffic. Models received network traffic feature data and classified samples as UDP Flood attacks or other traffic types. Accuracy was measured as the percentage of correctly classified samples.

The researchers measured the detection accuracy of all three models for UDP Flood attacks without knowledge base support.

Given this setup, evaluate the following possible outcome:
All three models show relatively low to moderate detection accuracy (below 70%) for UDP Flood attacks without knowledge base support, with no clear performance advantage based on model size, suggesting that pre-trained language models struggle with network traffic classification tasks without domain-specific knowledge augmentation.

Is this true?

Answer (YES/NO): YES